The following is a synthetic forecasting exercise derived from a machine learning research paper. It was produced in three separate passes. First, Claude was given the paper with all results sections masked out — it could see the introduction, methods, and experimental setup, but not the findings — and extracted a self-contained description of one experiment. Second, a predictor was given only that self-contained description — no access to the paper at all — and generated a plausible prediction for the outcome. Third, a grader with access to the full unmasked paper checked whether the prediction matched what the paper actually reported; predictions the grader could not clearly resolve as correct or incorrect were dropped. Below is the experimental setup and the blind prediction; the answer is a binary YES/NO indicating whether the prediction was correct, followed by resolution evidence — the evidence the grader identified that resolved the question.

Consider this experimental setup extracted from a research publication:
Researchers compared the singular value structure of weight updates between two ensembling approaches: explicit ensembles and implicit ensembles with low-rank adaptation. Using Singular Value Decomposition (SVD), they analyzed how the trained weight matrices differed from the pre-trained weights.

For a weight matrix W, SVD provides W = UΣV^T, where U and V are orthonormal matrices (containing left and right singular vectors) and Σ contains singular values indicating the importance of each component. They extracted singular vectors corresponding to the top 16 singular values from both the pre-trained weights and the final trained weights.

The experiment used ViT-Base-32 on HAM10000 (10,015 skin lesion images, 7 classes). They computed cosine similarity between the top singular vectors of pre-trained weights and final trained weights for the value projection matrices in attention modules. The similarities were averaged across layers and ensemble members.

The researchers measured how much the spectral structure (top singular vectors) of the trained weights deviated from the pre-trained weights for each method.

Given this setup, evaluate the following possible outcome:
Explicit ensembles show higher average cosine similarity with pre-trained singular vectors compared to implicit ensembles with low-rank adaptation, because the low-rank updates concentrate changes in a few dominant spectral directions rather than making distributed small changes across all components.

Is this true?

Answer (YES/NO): YES